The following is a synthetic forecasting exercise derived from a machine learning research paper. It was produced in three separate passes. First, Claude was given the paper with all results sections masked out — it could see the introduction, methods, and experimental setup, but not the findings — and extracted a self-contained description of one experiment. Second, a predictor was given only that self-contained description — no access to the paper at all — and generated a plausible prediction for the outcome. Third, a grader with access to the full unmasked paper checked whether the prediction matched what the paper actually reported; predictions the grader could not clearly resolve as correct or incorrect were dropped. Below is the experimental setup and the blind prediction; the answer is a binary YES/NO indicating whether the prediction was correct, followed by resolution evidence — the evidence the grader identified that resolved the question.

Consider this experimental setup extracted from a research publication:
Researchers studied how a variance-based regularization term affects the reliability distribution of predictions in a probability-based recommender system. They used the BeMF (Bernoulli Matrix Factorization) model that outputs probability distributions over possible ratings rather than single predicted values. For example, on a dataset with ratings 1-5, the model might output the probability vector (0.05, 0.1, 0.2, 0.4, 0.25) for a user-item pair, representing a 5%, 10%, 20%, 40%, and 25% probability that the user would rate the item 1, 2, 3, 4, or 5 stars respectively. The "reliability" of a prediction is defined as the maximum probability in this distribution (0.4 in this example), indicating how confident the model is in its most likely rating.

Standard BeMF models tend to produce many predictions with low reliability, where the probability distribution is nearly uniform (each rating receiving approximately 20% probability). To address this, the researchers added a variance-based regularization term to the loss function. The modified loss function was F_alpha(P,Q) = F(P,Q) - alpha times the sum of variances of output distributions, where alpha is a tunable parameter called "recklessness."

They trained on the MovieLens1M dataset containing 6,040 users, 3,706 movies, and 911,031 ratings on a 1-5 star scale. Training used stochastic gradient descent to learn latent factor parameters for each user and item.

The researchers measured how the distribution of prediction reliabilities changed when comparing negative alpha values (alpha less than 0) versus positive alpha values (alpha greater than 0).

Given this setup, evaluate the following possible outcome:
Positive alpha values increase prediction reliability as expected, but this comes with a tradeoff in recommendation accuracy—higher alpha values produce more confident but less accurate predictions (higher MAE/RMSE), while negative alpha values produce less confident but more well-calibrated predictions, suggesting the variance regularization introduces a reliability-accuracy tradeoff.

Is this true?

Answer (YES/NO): YES